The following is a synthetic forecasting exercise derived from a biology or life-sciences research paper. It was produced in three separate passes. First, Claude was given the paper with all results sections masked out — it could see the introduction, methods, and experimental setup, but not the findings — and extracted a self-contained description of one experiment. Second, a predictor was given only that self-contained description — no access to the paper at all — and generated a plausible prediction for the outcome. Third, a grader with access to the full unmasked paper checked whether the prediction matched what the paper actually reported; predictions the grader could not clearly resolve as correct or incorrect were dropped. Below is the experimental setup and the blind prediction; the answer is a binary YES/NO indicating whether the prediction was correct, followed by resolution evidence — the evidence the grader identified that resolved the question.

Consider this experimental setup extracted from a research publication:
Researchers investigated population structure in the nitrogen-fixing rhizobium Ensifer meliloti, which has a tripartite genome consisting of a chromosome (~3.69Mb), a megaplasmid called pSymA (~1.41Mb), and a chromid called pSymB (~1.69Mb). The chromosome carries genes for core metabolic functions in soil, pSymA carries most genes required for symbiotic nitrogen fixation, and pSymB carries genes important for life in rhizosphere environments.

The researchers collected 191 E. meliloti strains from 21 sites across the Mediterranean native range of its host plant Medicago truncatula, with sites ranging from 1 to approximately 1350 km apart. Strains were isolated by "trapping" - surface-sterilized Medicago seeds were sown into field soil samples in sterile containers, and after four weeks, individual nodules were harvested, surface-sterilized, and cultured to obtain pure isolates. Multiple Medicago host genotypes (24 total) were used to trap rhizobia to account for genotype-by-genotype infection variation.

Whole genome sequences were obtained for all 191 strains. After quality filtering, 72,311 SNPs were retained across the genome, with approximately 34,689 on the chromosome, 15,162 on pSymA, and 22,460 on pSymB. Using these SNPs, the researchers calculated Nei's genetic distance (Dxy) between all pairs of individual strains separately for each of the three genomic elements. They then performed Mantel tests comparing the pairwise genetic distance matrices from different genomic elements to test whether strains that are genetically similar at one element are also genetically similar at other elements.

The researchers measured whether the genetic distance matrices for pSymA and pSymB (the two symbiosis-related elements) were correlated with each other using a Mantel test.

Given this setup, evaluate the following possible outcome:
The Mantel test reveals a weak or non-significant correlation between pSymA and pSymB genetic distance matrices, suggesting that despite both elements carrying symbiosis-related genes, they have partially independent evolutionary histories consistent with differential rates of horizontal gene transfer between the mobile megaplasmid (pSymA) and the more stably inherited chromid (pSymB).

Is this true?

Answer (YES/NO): NO